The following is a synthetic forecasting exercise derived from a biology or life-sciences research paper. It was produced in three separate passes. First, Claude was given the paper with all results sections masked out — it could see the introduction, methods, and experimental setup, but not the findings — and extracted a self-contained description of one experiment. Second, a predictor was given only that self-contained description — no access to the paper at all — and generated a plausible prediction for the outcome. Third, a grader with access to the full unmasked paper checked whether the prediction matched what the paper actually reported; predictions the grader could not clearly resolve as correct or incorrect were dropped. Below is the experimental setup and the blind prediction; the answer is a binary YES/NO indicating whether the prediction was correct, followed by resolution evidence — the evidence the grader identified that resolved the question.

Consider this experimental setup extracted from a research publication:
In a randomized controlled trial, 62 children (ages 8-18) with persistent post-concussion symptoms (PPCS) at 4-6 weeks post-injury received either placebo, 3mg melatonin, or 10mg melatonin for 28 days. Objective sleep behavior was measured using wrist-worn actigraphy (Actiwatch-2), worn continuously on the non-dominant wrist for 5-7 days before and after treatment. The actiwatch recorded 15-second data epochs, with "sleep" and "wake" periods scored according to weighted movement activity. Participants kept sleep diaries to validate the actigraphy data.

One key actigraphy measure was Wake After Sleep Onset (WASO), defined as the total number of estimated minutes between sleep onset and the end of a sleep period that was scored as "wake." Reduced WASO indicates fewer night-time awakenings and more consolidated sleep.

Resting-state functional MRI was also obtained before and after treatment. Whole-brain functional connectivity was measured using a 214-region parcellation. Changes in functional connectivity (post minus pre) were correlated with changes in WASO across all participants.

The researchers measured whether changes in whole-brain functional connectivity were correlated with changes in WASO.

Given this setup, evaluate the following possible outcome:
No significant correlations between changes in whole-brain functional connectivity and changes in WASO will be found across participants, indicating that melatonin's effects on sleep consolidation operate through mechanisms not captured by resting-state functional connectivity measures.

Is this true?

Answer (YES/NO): NO